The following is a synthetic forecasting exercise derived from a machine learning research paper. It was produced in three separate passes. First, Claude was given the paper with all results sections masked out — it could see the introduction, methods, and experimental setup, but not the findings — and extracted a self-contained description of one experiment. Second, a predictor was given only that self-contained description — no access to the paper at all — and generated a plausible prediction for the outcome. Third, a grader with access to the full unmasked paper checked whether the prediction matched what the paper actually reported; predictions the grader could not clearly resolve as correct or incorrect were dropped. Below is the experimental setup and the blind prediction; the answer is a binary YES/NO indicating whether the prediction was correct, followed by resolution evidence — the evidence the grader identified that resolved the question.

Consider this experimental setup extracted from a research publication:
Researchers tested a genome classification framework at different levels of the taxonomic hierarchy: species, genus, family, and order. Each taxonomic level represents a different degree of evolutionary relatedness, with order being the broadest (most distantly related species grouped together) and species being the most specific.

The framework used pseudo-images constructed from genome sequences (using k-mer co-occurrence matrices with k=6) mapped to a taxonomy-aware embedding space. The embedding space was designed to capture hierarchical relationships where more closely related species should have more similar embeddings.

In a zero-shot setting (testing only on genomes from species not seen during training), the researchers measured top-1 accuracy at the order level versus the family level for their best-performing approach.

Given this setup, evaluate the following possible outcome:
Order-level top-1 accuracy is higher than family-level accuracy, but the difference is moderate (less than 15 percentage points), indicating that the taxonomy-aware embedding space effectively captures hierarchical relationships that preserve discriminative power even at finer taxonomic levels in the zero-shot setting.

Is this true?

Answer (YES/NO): YES